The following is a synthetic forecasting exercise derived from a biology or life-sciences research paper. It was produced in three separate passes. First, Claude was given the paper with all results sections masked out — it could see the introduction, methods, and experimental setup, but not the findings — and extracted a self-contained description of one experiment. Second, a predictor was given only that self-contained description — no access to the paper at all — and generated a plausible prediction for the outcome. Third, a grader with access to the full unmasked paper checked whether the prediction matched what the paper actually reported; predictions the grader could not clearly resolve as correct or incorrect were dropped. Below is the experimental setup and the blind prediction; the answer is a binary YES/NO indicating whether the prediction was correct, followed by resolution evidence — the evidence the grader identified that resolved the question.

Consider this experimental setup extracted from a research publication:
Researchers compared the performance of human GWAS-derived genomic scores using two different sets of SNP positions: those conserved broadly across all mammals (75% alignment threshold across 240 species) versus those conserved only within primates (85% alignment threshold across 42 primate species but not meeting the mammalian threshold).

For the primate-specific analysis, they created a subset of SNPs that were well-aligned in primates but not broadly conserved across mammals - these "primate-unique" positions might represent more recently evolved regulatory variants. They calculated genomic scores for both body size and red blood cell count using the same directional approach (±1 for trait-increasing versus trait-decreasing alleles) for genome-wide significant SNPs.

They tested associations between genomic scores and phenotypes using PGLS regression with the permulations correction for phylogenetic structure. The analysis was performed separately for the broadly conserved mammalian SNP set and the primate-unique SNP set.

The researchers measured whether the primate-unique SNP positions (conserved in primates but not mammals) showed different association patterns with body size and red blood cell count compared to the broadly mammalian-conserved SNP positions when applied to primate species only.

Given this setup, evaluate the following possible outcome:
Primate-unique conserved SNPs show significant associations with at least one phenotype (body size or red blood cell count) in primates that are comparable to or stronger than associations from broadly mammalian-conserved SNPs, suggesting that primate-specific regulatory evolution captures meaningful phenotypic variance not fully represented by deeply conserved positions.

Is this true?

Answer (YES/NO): YES